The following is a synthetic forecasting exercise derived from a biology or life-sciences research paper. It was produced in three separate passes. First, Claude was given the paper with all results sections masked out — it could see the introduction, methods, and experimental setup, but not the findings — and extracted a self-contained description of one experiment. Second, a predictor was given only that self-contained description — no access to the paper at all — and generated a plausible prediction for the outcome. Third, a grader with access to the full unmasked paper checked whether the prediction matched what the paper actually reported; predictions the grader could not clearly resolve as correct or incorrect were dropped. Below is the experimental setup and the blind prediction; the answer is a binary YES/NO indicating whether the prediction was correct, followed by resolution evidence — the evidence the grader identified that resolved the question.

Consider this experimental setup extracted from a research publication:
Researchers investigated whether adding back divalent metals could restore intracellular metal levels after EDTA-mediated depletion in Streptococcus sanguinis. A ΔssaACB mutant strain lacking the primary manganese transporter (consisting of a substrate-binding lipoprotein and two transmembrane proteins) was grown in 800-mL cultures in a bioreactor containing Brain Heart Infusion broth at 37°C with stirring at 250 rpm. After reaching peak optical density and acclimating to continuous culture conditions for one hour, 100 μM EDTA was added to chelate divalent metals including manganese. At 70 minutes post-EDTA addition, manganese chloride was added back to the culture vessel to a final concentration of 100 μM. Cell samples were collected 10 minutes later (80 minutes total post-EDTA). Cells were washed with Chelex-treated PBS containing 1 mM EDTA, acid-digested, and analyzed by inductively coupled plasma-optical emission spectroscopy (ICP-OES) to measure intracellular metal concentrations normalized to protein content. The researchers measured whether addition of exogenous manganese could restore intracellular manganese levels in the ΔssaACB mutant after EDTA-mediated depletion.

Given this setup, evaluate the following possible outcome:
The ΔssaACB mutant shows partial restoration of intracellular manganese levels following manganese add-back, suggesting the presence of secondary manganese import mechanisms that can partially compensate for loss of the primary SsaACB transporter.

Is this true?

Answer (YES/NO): NO